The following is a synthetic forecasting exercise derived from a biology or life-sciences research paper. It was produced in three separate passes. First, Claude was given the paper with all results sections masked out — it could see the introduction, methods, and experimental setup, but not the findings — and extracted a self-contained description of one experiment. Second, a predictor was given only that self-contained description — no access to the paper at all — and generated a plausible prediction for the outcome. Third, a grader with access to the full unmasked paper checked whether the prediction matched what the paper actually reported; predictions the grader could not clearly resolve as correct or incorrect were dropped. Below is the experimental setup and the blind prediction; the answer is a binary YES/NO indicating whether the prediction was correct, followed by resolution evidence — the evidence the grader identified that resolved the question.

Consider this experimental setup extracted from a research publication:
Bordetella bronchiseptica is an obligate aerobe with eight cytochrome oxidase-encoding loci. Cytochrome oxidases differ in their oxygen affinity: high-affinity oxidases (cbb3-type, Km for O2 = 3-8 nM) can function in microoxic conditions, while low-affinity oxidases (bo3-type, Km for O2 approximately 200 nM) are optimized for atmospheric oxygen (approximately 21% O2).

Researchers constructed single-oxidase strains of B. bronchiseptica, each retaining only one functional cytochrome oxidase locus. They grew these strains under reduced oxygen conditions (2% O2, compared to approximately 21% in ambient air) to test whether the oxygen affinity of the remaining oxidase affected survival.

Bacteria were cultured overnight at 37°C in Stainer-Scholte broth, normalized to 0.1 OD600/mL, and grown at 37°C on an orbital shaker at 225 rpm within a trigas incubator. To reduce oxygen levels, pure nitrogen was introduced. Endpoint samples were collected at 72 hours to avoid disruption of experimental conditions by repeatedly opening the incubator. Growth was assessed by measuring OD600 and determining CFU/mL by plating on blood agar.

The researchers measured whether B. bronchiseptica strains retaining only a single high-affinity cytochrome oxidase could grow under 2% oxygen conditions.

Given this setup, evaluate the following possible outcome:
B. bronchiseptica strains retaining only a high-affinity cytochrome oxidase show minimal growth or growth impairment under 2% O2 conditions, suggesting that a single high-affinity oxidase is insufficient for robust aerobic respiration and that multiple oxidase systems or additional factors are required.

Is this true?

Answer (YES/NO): NO